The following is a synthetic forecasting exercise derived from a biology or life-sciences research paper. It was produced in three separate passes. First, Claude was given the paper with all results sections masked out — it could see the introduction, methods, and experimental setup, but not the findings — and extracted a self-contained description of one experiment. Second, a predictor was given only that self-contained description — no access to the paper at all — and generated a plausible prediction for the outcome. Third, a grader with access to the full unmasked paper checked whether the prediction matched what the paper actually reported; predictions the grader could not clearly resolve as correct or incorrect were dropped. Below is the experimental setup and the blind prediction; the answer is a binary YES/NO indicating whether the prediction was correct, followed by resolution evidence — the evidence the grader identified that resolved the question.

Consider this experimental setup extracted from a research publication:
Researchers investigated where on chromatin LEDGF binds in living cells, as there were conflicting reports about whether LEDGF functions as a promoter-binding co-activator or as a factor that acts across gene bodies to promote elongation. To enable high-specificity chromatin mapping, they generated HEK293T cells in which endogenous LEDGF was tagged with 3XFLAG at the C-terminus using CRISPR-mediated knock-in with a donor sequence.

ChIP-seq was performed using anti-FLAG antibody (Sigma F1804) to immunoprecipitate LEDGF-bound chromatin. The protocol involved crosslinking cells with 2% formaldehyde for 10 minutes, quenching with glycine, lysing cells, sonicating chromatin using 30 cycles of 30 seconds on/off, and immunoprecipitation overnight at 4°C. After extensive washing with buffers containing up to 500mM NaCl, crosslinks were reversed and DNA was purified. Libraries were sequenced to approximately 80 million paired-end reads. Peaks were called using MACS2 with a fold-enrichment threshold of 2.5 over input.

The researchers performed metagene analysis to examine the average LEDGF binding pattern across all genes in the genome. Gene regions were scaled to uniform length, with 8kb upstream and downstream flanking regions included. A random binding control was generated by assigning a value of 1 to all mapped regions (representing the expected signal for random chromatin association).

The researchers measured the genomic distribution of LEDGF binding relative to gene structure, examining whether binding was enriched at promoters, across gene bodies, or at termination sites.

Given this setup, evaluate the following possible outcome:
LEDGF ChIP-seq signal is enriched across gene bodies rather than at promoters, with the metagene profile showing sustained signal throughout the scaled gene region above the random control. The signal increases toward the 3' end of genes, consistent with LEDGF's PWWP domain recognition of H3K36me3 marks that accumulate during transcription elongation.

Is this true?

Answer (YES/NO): NO